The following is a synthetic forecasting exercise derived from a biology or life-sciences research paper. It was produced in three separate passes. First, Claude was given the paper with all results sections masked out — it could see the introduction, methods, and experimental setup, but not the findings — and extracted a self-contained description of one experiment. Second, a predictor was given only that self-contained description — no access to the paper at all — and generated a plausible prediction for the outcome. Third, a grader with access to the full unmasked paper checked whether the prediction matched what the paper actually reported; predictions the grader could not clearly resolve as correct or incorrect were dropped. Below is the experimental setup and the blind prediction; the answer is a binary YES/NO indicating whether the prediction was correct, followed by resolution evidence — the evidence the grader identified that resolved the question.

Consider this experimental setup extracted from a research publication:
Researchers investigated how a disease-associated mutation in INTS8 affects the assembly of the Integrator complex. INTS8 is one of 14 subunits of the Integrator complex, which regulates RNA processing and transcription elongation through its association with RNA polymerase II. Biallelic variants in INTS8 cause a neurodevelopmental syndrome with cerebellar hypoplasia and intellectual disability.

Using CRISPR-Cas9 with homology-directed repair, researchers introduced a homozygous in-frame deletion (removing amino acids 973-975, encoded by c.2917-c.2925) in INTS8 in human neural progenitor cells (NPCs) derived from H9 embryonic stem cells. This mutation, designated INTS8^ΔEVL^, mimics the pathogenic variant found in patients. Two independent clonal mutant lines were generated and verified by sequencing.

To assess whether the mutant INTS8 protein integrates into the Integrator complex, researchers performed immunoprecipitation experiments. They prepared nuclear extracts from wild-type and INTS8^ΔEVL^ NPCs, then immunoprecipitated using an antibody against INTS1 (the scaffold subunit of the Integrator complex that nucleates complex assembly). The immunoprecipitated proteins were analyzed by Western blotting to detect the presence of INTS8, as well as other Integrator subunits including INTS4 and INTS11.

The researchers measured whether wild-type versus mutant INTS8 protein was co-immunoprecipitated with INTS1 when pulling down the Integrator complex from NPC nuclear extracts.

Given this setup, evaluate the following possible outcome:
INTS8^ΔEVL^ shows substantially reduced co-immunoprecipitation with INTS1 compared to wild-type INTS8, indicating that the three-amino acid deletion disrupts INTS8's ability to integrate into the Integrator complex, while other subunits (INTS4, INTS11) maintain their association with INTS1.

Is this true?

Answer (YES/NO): YES